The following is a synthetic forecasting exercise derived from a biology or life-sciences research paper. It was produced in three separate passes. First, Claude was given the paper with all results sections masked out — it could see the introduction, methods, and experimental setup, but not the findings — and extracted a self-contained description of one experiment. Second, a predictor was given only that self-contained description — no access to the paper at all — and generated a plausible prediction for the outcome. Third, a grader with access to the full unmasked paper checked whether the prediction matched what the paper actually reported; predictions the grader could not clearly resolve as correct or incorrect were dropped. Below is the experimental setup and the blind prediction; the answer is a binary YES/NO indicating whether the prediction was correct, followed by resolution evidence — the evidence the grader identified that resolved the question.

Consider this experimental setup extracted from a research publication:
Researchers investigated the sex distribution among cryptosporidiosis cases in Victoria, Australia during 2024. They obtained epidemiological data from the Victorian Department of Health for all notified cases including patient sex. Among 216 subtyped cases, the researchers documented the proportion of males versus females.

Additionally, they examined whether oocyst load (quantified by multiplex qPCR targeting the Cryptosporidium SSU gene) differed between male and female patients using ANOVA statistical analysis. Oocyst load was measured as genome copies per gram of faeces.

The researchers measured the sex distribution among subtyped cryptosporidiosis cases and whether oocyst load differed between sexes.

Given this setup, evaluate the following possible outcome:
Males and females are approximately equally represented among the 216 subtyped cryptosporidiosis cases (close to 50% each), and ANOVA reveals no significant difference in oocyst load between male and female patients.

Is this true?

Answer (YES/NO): NO